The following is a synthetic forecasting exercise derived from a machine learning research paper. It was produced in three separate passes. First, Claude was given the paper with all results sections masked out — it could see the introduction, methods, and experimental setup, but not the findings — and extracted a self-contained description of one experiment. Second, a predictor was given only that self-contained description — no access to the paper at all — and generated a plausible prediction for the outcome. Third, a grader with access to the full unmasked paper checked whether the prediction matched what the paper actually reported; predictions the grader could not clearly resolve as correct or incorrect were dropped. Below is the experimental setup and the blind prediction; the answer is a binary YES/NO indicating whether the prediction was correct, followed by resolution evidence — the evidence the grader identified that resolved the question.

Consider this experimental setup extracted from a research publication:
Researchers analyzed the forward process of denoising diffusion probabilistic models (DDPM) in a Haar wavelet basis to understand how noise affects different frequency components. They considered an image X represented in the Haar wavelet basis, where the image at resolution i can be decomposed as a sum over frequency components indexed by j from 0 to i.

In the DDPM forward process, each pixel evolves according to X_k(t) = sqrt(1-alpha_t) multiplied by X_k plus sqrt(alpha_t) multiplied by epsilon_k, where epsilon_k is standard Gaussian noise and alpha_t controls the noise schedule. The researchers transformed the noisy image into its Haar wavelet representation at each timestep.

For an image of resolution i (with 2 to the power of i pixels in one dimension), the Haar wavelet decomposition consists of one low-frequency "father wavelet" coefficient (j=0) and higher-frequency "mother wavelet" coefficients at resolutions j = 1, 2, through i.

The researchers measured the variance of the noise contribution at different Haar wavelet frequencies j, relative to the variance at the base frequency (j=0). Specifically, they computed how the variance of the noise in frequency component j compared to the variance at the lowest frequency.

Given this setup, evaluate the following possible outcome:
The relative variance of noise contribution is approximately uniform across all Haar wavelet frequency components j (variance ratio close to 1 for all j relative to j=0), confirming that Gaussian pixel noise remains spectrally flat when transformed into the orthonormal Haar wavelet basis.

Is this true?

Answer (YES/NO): NO